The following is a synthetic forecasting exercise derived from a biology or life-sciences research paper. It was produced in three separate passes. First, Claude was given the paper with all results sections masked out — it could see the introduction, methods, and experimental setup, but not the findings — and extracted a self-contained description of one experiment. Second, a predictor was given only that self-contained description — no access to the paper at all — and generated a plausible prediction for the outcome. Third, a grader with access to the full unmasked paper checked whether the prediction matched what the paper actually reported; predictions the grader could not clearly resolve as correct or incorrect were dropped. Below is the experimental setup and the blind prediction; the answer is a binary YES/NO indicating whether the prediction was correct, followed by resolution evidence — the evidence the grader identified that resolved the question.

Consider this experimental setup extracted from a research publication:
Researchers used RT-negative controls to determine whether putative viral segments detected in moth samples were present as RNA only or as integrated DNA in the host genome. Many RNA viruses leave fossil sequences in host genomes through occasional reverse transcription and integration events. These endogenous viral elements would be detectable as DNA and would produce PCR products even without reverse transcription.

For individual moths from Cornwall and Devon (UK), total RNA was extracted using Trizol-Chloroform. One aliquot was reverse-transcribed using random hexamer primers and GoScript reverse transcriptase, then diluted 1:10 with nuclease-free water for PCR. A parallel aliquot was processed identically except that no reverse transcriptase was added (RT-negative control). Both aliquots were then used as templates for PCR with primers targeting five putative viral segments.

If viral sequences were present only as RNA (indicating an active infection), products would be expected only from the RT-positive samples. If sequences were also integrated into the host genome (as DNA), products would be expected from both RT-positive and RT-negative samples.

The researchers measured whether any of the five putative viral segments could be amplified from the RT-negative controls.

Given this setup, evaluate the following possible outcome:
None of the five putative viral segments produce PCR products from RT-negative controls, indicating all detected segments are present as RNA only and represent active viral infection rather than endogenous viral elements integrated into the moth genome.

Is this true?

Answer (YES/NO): YES